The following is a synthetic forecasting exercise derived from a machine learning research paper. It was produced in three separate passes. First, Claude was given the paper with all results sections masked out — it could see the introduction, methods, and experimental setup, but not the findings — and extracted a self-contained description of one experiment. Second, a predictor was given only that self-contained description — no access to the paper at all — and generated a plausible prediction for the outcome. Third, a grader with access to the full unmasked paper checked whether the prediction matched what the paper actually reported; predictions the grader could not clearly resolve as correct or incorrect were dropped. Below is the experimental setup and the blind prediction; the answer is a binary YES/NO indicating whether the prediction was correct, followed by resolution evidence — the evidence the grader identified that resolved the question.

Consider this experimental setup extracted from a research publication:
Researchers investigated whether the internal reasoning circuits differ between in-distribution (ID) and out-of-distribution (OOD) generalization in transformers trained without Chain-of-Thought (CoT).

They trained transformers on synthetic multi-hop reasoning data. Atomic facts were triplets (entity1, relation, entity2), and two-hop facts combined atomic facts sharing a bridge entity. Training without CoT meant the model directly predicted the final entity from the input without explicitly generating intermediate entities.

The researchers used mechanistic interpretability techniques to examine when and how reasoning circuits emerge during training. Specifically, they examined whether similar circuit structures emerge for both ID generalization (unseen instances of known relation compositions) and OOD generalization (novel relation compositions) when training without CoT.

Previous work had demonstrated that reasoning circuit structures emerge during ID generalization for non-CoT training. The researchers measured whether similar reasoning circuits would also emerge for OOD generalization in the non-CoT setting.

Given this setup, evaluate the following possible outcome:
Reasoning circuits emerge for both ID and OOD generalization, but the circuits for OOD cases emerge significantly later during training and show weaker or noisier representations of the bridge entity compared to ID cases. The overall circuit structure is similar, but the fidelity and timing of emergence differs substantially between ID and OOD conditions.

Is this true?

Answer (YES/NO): NO